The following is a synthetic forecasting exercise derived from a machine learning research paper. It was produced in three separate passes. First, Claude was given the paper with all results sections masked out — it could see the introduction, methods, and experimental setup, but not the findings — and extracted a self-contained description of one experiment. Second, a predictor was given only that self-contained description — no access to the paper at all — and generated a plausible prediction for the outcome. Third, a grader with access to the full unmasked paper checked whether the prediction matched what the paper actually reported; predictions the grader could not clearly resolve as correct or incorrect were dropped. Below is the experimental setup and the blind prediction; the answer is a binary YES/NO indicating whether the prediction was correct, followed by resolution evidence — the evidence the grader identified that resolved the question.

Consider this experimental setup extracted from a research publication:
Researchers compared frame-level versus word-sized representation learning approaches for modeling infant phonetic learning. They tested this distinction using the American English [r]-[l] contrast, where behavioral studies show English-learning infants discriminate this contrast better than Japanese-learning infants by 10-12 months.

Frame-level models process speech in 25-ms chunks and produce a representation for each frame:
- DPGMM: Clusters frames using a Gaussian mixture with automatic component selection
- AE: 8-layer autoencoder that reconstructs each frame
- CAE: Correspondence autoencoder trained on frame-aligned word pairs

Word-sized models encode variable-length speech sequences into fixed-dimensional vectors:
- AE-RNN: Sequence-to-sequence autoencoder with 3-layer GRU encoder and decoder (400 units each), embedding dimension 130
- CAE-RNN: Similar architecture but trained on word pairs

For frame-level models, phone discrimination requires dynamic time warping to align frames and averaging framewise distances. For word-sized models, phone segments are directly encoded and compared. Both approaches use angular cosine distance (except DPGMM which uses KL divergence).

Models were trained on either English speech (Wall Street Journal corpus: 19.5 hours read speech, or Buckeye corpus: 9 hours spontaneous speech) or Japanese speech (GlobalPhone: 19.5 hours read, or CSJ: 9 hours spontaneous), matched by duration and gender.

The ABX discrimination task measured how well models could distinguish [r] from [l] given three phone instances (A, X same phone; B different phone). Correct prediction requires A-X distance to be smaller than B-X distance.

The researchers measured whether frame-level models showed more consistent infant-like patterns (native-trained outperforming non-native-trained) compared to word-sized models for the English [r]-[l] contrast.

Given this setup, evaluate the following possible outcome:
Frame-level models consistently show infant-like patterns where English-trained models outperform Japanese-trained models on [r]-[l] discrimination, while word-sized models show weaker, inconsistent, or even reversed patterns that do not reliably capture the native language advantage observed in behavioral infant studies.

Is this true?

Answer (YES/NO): NO